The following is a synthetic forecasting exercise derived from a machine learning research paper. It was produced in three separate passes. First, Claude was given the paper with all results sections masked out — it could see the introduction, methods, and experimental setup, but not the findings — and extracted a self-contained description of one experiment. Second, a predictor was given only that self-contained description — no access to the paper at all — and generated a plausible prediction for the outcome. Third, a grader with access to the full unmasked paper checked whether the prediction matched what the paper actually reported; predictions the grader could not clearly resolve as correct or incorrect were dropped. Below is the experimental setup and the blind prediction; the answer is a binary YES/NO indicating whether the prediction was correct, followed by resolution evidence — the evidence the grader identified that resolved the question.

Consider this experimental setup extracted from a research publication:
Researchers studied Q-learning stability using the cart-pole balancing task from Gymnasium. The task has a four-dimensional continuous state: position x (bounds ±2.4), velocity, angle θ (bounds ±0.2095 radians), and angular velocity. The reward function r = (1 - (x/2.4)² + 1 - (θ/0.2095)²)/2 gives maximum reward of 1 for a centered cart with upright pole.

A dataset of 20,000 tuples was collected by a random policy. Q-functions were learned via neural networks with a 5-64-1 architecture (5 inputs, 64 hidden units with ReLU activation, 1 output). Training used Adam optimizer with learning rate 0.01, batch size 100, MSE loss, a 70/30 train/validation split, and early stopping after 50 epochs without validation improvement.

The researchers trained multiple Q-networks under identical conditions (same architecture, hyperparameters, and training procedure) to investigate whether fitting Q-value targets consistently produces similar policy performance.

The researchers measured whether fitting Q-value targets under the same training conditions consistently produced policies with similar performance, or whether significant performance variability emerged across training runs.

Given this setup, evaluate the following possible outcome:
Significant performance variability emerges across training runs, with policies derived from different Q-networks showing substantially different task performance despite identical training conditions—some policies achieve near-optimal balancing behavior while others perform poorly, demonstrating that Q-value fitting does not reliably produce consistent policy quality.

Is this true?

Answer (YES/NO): YES